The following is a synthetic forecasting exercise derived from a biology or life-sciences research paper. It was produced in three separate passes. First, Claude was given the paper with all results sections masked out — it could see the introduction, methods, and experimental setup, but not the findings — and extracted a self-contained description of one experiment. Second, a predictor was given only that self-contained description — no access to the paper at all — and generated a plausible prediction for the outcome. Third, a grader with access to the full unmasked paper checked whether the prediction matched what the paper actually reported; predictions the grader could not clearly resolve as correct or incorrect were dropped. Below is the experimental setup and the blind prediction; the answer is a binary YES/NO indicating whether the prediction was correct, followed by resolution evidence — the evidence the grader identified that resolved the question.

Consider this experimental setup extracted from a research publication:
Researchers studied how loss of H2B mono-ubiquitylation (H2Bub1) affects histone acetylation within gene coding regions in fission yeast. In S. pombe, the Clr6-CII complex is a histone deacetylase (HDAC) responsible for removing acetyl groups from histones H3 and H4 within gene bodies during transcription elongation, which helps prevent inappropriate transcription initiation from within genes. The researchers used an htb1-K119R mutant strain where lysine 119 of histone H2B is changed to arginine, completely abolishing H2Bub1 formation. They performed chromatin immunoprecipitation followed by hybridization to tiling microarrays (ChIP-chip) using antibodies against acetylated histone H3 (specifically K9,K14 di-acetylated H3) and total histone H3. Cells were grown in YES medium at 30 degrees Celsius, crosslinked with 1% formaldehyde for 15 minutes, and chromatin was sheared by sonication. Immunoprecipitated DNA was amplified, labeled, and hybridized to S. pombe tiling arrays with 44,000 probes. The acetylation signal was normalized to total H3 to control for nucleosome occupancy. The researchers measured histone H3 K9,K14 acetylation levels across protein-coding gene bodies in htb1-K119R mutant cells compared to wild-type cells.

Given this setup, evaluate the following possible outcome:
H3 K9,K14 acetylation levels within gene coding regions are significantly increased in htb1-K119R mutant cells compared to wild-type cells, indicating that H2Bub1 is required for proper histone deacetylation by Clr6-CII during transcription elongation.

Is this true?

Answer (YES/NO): NO